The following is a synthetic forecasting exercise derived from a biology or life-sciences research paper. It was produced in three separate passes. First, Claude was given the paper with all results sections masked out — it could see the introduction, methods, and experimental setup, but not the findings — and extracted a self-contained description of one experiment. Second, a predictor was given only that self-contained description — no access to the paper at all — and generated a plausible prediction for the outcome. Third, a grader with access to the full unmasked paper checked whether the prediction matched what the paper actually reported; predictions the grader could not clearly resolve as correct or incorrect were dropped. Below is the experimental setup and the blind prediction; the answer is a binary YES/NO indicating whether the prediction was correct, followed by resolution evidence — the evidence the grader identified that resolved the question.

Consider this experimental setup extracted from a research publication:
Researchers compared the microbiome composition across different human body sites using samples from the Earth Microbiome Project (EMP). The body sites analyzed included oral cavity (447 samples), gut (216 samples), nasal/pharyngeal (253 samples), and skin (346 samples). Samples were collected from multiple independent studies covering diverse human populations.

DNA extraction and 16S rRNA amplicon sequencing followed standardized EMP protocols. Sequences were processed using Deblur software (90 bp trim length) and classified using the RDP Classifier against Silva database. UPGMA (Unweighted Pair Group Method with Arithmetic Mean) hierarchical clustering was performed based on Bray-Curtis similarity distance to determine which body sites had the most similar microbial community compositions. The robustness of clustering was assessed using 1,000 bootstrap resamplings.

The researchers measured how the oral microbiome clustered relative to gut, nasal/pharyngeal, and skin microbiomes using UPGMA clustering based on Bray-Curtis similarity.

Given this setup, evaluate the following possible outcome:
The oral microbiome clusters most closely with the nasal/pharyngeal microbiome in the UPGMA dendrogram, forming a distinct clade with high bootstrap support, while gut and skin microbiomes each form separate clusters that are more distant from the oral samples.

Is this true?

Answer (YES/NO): NO